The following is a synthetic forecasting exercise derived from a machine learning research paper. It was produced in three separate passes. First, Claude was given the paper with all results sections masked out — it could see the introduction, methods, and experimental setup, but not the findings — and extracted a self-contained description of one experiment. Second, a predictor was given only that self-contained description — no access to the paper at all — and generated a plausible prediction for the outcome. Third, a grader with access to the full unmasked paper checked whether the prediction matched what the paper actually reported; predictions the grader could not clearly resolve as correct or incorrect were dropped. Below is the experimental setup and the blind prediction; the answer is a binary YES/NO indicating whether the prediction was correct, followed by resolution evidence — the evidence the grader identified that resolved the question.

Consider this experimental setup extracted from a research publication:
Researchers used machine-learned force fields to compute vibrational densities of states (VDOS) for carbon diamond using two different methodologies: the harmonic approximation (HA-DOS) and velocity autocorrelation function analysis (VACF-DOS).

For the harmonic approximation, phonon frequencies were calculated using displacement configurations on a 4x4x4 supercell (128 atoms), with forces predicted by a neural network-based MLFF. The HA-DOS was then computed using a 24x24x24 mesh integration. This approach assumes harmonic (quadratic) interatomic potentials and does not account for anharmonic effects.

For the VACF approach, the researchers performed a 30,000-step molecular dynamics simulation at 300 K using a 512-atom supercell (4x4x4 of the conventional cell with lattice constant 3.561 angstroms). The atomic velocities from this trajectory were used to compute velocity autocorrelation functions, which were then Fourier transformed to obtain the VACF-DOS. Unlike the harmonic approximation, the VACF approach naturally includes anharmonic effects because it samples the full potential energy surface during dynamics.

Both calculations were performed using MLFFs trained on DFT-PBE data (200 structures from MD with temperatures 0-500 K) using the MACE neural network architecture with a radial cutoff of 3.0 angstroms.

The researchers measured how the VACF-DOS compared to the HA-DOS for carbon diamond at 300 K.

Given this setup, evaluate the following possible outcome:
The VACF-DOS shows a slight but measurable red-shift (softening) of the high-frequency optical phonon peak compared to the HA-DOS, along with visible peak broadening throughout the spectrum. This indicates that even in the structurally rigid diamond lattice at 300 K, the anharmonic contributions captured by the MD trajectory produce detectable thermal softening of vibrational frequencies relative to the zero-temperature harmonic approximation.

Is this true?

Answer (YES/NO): NO